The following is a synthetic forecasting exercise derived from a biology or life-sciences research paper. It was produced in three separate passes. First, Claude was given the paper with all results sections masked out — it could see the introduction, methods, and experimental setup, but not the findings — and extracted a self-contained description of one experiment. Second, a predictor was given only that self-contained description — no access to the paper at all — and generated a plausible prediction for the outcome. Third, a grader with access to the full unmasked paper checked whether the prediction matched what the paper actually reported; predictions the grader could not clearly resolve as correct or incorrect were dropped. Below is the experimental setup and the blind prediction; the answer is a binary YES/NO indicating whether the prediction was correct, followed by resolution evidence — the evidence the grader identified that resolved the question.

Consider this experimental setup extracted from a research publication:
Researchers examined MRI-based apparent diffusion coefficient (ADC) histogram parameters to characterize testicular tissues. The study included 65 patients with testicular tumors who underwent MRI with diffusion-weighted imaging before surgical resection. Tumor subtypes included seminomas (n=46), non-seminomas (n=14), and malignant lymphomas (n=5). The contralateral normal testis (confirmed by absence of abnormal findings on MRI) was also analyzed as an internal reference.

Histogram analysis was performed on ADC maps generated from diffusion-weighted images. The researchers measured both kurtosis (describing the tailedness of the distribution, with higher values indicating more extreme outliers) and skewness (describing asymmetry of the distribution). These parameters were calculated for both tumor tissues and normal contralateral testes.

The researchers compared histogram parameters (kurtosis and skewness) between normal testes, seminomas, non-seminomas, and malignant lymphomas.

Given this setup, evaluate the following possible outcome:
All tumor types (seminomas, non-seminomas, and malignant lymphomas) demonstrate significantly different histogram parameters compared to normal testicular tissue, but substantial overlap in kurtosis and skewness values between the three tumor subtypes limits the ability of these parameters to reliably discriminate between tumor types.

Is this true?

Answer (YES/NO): NO